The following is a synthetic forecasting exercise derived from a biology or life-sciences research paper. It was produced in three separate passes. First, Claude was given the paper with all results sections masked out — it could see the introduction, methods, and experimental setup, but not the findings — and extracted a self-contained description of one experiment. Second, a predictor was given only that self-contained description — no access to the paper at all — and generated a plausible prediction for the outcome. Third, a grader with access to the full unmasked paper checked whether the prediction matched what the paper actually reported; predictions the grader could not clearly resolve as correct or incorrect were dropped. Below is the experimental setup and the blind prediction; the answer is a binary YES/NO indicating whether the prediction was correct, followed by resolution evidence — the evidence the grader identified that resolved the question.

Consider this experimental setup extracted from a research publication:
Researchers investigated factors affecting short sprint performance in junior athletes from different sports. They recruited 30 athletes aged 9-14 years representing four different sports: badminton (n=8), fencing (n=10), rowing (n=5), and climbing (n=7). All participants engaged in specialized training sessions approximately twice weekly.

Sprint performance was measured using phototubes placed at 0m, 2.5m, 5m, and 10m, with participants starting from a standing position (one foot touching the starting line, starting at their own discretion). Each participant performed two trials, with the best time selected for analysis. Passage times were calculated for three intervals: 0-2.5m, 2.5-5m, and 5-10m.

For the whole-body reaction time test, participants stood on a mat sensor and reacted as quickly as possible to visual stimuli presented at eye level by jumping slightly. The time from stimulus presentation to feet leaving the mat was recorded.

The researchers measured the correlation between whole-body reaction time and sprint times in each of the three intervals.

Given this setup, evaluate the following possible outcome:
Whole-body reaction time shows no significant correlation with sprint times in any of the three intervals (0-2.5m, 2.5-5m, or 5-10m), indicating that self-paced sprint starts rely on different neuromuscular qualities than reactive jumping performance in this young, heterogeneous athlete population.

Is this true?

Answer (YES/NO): NO